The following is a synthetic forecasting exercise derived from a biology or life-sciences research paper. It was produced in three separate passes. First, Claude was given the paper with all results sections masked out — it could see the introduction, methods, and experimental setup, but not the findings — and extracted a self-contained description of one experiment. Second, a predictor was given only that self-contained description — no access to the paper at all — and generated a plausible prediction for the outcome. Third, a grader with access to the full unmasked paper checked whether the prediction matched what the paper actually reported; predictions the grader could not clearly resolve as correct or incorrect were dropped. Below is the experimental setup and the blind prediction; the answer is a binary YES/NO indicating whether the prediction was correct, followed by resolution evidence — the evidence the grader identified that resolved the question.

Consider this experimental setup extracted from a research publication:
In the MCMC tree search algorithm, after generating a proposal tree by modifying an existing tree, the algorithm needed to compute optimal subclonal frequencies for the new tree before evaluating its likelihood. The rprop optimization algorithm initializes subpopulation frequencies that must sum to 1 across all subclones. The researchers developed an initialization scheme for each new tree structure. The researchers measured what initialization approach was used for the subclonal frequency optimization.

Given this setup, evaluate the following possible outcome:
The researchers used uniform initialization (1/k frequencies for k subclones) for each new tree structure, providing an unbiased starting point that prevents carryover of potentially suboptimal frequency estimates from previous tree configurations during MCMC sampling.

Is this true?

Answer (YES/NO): NO